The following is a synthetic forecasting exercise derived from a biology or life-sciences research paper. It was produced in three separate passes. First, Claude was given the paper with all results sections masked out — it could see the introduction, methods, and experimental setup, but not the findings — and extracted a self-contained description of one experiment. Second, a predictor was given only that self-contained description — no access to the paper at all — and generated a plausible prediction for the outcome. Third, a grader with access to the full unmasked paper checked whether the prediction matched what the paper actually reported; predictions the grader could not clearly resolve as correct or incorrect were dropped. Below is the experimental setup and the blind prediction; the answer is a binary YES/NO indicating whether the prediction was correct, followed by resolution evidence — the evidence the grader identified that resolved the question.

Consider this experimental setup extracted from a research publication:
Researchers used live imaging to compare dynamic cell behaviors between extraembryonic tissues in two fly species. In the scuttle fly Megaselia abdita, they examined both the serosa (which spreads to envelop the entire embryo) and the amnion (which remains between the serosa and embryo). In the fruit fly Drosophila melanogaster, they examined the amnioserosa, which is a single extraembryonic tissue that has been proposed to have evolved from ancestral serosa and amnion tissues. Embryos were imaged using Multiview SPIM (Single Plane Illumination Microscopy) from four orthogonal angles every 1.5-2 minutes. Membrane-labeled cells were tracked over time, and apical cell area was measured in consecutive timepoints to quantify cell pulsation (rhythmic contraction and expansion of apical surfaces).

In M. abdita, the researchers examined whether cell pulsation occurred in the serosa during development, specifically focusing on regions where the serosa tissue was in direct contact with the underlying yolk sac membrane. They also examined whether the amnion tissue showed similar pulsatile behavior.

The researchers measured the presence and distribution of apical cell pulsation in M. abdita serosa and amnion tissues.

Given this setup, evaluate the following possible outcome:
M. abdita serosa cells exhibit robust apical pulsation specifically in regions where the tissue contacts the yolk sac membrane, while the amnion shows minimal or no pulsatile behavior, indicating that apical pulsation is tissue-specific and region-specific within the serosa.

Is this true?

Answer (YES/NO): YES